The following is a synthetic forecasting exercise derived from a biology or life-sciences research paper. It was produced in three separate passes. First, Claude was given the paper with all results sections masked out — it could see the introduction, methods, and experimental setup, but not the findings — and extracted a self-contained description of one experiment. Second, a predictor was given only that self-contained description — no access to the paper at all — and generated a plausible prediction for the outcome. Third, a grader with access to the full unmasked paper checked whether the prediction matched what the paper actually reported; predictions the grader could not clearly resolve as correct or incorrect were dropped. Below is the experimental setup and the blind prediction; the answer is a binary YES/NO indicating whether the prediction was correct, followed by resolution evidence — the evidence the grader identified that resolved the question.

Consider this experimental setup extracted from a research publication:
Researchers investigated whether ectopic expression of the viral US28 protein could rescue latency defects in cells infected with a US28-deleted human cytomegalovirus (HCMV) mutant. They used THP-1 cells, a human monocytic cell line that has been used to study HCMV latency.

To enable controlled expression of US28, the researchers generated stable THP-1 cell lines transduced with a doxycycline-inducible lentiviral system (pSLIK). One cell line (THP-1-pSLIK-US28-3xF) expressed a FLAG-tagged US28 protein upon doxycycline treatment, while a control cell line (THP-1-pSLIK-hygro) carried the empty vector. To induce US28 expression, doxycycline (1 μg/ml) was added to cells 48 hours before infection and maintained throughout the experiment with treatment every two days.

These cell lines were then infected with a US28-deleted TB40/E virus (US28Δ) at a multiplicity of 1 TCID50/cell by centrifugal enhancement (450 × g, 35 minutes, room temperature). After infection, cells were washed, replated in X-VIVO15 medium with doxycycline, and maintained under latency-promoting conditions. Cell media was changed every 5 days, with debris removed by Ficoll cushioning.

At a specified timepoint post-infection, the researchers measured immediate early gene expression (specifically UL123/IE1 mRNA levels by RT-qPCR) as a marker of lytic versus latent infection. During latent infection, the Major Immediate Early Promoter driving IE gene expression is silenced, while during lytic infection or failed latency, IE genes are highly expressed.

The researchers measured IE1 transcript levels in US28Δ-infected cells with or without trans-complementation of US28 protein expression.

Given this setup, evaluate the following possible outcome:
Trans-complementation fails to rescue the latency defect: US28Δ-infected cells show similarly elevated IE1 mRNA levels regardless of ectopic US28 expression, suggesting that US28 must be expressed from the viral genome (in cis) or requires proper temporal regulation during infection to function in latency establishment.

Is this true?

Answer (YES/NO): NO